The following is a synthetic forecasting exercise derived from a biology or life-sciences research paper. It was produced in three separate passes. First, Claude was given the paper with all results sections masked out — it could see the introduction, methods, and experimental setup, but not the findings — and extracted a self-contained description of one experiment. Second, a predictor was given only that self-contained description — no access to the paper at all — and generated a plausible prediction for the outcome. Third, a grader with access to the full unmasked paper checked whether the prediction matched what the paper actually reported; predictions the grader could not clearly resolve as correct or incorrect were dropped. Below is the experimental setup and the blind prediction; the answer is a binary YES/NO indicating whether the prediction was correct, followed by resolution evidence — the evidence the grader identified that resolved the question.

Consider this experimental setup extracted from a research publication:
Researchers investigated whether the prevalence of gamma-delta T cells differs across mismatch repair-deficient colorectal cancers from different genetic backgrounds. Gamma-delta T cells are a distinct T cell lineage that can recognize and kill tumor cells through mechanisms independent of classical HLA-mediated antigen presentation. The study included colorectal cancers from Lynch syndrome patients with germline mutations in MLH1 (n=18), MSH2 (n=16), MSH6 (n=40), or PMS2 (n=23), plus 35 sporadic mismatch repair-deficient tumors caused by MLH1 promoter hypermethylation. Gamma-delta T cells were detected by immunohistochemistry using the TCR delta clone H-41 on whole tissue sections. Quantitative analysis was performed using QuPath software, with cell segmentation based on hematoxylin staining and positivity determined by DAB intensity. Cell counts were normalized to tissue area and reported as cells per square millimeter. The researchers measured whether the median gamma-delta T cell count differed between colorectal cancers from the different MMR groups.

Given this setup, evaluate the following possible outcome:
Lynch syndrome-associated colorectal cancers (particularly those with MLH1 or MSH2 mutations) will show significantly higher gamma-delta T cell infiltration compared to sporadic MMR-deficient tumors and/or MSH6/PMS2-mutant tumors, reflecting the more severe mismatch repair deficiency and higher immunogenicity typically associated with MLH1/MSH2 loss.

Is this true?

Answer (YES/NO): NO